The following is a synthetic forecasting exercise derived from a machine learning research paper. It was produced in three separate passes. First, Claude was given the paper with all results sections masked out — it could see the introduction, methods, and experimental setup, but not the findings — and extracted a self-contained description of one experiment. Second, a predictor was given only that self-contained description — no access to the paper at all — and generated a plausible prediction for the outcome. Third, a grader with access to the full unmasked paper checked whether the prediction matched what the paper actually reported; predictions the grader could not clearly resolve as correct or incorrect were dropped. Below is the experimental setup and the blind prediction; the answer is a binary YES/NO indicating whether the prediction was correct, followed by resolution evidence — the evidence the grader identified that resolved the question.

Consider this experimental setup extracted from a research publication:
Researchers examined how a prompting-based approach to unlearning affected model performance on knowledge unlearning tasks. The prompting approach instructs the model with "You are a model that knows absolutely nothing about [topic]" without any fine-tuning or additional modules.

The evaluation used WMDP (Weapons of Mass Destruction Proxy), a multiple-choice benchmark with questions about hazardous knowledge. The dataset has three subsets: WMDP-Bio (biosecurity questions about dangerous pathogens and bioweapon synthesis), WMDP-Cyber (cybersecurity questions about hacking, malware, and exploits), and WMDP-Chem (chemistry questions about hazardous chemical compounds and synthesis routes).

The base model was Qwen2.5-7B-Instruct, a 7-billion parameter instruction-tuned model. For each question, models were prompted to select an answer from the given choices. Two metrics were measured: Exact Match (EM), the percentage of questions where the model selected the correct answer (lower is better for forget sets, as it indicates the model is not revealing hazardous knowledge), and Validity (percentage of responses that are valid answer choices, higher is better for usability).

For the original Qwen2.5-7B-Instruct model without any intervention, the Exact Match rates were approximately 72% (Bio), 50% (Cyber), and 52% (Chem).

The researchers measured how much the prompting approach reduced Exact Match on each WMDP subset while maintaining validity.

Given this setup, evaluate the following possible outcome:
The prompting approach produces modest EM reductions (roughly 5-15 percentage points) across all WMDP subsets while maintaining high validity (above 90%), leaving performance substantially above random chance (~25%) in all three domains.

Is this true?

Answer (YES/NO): NO